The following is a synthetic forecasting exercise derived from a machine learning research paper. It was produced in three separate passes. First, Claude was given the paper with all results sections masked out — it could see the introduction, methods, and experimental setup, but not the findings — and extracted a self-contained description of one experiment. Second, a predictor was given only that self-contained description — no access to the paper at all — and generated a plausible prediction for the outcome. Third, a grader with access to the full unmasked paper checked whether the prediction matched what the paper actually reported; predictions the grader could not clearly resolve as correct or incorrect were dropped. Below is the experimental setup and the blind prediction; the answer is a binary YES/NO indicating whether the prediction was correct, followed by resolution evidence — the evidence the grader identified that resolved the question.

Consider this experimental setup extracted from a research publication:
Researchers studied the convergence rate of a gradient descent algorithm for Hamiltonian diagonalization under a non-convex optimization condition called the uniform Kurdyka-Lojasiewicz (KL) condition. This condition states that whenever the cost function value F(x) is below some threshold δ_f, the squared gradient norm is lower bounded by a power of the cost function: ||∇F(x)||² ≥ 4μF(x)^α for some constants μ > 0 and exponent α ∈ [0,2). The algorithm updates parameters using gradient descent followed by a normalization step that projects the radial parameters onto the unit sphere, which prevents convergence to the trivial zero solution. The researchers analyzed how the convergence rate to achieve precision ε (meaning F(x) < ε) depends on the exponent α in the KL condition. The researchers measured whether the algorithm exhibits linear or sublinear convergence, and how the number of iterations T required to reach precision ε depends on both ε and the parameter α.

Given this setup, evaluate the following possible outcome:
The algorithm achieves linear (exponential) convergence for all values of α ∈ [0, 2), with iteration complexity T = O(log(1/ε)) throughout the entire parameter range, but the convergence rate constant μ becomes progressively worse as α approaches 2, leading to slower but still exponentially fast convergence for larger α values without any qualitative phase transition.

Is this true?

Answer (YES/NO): NO